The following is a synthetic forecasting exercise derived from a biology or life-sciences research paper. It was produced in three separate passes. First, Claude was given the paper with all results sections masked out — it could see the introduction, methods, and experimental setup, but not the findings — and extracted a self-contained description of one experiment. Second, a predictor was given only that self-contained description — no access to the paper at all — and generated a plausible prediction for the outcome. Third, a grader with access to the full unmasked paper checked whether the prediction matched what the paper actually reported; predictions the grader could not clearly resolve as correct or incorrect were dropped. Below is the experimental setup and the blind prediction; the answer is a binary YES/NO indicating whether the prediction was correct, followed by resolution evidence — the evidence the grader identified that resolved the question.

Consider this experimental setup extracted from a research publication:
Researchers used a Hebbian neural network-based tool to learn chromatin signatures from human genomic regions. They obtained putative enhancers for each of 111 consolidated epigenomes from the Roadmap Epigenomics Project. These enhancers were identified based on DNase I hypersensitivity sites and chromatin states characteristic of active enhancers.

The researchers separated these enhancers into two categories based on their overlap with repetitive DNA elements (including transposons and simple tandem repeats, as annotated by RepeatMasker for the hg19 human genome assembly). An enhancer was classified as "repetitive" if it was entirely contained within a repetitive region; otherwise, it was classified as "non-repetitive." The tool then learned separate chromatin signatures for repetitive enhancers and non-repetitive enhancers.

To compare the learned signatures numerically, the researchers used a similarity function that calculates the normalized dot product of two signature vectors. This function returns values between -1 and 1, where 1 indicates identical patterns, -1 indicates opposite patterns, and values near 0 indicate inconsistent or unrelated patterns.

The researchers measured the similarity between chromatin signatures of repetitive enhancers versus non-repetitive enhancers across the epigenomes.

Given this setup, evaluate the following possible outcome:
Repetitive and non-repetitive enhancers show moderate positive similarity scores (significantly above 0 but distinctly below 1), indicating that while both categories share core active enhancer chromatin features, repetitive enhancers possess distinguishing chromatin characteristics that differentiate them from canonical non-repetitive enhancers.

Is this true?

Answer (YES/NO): NO